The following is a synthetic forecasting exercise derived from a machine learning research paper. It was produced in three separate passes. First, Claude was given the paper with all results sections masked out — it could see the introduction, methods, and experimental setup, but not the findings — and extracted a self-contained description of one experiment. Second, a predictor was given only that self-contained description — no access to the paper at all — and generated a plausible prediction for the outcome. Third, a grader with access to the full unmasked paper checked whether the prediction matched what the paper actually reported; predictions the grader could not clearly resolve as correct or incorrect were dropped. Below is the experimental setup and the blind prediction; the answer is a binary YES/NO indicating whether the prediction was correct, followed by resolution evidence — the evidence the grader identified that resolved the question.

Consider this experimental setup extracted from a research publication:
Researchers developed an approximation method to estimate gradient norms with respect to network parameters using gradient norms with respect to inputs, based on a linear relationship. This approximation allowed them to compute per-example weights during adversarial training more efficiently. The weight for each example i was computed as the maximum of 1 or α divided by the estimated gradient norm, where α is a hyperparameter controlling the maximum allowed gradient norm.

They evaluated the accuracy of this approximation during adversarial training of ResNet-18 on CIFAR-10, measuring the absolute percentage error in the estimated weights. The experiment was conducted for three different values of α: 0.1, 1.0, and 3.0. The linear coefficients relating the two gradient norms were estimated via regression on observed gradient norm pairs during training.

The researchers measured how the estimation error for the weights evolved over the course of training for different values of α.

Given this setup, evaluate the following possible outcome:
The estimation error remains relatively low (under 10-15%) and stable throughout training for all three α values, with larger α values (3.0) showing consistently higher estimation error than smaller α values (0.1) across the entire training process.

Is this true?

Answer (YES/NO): NO